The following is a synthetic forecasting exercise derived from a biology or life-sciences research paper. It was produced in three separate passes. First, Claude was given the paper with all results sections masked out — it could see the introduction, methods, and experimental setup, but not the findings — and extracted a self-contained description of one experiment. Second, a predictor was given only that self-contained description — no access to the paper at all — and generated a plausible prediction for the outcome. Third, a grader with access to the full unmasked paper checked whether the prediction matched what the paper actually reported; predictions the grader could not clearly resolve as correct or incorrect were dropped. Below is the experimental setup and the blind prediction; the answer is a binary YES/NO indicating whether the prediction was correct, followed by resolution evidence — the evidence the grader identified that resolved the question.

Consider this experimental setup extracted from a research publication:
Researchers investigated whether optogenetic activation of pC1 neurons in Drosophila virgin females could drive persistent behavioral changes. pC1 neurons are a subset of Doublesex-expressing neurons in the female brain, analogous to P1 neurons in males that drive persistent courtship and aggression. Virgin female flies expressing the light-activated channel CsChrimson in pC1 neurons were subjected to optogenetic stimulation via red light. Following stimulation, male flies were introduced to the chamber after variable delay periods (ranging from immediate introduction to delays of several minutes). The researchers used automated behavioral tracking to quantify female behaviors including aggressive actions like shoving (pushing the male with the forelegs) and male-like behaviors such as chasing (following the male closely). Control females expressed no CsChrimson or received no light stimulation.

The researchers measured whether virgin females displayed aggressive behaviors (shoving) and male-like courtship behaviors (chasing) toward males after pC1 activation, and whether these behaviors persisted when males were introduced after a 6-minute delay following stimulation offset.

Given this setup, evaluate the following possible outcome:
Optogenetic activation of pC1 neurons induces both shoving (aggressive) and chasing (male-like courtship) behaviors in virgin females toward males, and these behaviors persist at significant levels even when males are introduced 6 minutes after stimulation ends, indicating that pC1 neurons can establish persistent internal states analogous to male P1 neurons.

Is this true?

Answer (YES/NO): NO